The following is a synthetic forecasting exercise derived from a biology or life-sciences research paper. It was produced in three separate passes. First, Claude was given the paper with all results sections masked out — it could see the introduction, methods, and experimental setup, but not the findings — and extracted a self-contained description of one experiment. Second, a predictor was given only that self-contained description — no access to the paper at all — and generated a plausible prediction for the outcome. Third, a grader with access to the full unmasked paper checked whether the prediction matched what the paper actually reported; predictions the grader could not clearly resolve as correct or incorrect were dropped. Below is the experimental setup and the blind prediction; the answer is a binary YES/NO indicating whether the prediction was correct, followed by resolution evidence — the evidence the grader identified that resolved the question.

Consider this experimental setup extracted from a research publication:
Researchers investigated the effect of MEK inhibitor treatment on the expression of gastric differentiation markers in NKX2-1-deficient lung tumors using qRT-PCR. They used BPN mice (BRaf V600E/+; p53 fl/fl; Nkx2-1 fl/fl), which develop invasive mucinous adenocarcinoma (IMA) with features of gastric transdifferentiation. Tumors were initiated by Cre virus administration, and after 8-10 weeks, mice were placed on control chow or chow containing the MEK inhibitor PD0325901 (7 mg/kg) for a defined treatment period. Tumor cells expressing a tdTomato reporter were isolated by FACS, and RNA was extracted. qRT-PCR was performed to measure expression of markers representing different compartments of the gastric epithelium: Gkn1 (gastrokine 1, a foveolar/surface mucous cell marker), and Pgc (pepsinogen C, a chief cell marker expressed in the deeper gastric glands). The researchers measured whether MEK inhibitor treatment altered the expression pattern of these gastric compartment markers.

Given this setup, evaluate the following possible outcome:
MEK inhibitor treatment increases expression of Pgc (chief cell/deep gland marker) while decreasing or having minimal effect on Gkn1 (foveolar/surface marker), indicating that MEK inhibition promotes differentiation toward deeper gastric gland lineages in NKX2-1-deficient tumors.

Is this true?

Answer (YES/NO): YES